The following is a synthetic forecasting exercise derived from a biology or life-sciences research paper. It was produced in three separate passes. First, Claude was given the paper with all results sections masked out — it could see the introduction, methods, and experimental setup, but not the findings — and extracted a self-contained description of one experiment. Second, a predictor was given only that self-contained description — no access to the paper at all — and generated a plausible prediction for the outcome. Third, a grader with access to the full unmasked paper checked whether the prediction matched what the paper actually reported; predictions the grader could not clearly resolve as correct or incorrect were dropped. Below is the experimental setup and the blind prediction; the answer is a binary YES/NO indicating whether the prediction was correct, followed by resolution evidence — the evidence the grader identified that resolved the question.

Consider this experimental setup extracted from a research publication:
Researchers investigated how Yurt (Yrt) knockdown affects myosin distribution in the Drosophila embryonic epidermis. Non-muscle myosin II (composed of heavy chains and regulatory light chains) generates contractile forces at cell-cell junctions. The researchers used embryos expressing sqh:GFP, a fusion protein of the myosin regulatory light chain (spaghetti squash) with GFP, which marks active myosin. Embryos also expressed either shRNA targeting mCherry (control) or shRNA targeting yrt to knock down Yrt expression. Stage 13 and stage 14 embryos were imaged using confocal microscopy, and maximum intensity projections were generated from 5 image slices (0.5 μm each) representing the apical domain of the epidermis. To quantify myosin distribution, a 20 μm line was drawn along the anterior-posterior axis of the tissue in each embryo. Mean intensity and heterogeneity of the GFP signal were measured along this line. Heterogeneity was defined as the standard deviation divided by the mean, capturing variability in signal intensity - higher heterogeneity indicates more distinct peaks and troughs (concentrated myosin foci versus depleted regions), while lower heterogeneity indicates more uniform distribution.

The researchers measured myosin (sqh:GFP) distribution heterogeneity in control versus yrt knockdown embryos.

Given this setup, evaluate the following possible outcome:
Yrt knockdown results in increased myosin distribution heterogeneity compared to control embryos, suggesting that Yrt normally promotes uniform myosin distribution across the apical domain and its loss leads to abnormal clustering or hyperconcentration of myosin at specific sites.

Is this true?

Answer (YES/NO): NO